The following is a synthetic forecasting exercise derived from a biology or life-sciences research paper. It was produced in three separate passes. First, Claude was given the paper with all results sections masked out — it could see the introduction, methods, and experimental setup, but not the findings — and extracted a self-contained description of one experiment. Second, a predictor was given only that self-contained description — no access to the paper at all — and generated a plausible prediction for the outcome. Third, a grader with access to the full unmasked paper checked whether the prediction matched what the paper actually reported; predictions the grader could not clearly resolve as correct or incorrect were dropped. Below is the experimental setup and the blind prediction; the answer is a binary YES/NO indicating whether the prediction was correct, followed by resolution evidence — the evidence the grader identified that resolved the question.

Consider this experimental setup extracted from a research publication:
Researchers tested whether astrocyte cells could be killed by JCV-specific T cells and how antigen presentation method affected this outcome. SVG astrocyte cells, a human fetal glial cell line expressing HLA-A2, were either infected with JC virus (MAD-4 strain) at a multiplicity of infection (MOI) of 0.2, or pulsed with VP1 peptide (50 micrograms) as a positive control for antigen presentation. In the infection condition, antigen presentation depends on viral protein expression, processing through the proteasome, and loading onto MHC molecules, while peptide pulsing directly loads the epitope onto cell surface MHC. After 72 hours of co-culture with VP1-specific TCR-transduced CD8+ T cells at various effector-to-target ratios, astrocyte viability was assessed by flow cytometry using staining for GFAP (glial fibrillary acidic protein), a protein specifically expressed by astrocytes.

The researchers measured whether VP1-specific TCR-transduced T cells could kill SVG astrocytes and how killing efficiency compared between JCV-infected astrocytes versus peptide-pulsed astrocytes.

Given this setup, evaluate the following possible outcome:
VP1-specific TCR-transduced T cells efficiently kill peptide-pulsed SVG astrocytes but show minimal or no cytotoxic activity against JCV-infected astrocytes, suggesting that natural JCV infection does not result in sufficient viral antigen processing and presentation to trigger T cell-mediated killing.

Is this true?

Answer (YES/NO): NO